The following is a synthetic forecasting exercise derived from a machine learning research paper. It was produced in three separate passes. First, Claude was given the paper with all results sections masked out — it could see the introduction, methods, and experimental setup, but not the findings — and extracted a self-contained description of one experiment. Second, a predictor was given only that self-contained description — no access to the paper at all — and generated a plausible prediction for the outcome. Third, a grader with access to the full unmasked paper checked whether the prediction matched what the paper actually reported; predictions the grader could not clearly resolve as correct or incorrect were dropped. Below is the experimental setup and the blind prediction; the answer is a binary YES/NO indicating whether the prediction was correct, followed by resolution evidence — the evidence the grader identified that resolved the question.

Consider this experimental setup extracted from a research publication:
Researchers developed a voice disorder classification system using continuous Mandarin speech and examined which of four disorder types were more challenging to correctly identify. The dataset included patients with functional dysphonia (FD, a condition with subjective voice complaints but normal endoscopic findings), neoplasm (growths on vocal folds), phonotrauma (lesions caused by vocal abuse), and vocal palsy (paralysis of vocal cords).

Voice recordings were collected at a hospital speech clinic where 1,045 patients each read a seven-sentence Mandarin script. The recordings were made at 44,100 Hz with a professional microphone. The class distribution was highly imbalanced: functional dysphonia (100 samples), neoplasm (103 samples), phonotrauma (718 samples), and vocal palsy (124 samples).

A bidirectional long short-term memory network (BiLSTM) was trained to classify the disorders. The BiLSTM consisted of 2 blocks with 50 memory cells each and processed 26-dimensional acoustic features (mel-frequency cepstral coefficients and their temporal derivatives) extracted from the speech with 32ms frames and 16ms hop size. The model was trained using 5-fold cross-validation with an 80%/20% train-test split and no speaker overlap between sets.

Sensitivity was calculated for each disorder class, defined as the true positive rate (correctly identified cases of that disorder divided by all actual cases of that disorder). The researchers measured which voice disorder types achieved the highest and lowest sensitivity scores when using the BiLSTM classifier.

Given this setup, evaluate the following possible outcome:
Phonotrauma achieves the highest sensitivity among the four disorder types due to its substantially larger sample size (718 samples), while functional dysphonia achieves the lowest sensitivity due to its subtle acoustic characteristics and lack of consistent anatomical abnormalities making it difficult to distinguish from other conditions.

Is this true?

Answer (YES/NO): NO